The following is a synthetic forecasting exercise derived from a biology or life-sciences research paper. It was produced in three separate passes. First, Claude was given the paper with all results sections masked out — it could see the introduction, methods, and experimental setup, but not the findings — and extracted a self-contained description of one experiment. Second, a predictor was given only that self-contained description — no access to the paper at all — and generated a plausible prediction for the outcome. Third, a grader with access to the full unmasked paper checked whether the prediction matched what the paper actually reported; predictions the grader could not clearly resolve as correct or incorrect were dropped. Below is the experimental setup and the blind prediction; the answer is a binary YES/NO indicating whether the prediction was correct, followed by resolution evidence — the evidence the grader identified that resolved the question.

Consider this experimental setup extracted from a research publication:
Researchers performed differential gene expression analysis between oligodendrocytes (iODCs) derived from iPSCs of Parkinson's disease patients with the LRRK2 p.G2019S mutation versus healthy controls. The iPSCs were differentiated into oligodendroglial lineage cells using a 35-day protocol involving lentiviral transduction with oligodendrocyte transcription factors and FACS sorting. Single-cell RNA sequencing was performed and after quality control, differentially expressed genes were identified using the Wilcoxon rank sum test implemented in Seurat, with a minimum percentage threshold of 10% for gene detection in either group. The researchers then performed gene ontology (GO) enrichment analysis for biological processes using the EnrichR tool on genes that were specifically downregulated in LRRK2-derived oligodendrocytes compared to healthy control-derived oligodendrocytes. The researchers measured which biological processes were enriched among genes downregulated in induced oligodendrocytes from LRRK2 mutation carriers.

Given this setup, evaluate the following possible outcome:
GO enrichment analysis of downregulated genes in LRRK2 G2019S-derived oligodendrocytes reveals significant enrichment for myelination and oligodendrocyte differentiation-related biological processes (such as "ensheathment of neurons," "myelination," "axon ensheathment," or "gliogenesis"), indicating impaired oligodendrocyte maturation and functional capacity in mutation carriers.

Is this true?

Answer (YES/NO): YES